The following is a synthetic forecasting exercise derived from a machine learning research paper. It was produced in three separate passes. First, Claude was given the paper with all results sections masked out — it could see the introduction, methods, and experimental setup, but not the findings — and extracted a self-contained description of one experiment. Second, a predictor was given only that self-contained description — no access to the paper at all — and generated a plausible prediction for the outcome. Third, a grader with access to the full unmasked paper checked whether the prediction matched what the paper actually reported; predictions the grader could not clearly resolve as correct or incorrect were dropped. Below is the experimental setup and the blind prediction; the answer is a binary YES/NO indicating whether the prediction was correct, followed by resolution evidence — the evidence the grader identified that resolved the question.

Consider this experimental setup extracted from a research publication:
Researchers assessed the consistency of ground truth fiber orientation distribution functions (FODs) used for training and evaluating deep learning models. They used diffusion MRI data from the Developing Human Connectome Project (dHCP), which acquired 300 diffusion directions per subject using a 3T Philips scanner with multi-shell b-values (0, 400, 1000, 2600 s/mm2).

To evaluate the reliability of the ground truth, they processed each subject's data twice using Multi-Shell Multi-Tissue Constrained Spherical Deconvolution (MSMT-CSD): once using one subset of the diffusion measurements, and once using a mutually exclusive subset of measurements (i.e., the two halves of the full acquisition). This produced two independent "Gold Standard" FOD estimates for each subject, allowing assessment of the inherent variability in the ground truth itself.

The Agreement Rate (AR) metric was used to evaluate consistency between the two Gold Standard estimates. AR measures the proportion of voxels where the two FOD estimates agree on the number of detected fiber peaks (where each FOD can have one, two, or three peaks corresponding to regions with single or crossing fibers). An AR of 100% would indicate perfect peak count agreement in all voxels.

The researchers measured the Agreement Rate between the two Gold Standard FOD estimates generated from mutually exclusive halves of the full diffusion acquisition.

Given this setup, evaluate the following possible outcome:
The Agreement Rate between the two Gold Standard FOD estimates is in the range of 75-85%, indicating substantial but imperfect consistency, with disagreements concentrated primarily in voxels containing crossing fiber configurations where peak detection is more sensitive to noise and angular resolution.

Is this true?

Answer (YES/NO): NO